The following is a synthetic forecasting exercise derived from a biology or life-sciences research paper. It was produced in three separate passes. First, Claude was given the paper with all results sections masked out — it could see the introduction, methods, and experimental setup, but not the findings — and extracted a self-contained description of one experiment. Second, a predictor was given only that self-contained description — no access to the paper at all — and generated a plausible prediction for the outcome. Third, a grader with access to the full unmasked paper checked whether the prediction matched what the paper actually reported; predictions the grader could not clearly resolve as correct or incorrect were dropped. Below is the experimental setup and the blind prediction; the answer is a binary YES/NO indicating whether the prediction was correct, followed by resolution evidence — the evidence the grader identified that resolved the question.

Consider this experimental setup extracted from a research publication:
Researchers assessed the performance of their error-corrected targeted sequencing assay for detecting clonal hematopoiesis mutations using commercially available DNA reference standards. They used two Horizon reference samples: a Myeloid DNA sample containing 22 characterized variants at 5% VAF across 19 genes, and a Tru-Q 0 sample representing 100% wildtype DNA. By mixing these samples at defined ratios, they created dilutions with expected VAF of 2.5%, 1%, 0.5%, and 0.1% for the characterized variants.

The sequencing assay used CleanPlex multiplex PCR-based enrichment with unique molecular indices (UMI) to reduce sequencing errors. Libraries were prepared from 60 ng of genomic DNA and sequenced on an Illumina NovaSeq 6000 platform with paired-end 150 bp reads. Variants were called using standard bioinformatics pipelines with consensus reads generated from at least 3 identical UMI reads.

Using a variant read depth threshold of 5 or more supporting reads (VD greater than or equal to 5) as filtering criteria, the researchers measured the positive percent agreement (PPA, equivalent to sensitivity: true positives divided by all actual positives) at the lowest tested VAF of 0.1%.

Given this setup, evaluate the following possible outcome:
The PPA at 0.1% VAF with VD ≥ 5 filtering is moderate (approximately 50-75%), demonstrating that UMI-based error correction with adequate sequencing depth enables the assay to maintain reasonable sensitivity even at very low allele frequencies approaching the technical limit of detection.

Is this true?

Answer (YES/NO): NO